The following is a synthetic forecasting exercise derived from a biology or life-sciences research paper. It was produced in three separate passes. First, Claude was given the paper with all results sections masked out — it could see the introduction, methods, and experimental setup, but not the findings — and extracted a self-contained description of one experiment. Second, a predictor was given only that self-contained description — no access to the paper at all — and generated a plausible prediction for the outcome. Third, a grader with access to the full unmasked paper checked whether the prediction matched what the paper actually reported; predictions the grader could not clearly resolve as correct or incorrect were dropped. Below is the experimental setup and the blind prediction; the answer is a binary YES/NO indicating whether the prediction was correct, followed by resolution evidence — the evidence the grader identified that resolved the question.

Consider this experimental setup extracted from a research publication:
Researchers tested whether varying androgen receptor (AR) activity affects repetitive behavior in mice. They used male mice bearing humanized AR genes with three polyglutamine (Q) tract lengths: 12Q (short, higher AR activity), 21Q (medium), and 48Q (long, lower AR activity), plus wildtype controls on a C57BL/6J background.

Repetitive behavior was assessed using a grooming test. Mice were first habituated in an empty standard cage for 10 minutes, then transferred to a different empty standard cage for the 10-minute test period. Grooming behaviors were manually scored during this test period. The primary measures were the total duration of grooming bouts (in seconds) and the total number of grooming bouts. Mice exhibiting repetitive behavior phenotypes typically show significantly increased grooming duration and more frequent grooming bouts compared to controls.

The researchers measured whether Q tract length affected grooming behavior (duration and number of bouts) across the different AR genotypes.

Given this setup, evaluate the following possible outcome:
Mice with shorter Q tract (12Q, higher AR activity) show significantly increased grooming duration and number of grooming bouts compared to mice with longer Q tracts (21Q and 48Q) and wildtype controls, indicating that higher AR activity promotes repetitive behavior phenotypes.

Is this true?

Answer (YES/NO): NO